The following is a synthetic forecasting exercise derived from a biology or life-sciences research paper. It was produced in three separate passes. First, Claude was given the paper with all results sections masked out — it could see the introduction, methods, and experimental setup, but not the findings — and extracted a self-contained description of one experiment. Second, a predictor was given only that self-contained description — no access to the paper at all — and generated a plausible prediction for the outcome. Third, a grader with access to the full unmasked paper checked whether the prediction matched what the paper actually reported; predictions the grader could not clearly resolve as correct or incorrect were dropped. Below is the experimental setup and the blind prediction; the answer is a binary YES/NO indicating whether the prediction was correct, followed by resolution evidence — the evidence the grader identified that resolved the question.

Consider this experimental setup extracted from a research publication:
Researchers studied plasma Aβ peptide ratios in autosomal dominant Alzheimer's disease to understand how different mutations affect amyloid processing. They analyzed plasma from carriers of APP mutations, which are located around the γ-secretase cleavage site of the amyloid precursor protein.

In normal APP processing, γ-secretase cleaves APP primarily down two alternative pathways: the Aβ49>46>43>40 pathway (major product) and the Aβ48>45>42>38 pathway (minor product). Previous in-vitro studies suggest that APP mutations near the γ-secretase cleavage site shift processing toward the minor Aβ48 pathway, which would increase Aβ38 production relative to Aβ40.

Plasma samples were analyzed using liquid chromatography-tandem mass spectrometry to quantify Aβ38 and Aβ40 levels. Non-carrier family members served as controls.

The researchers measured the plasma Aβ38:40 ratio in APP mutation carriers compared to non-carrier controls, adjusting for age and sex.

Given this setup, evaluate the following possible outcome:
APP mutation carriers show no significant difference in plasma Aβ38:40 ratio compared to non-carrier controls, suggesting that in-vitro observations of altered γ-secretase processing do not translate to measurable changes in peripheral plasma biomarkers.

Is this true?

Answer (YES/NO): NO